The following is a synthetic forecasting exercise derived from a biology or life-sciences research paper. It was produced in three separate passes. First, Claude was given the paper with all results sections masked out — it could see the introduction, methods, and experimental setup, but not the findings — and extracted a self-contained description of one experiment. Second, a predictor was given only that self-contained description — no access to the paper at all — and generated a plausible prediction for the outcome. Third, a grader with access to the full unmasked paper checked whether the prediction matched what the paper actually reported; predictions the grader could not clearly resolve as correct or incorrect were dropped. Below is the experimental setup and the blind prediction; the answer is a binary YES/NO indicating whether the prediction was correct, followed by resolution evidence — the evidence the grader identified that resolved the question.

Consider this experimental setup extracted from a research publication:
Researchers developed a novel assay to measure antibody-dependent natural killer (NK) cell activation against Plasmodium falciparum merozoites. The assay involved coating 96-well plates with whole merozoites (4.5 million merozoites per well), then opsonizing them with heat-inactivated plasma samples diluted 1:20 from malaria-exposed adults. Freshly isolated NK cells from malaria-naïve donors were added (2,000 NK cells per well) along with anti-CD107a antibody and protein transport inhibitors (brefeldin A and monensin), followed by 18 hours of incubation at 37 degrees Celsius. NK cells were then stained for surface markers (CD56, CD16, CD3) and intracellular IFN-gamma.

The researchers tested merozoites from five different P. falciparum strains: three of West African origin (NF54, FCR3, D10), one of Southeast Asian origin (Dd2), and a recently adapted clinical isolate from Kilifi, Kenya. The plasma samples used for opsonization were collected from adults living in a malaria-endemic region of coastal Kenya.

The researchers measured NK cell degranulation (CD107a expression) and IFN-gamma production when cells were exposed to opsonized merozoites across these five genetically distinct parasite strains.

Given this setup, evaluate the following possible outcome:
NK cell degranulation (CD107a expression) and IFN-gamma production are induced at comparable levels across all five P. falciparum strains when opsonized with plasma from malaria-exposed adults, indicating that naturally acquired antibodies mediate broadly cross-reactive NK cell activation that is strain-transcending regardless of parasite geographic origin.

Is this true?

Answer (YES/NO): NO